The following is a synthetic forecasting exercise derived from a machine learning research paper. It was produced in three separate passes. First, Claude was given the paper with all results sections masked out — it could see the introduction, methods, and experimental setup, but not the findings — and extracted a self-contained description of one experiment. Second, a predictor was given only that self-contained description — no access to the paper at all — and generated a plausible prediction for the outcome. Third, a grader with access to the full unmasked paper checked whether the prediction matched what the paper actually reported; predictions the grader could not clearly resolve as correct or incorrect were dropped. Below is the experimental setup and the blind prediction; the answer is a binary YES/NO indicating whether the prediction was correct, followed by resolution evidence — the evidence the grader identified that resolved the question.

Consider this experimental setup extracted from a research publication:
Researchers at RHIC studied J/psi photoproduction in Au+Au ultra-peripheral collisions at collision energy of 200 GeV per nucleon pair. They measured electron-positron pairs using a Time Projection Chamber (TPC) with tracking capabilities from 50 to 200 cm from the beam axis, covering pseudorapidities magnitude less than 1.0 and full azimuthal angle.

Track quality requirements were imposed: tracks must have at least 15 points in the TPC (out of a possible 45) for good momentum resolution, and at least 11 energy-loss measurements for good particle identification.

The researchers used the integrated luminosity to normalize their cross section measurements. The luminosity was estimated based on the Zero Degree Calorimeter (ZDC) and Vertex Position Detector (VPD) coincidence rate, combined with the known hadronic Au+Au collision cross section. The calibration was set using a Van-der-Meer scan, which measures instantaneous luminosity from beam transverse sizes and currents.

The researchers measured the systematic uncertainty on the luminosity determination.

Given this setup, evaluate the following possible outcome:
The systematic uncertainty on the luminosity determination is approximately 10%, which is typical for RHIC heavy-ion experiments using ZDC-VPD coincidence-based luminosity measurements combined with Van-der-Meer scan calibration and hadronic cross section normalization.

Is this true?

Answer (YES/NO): YES